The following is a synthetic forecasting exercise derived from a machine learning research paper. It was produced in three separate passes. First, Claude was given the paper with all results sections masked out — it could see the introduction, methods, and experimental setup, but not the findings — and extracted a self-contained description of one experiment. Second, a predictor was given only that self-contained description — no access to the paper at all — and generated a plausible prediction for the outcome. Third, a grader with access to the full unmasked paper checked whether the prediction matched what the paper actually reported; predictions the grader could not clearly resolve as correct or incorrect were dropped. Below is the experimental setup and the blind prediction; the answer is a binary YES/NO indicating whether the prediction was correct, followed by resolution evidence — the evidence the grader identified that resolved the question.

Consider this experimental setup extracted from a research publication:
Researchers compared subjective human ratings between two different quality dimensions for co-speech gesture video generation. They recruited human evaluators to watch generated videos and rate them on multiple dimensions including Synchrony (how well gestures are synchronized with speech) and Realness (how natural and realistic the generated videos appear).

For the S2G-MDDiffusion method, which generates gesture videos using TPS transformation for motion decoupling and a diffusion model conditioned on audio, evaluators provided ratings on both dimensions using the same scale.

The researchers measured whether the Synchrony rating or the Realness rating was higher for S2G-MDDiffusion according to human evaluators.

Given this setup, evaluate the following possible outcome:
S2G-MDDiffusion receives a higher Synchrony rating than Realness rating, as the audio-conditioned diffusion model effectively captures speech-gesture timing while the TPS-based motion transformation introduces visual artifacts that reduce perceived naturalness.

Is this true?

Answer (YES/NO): YES